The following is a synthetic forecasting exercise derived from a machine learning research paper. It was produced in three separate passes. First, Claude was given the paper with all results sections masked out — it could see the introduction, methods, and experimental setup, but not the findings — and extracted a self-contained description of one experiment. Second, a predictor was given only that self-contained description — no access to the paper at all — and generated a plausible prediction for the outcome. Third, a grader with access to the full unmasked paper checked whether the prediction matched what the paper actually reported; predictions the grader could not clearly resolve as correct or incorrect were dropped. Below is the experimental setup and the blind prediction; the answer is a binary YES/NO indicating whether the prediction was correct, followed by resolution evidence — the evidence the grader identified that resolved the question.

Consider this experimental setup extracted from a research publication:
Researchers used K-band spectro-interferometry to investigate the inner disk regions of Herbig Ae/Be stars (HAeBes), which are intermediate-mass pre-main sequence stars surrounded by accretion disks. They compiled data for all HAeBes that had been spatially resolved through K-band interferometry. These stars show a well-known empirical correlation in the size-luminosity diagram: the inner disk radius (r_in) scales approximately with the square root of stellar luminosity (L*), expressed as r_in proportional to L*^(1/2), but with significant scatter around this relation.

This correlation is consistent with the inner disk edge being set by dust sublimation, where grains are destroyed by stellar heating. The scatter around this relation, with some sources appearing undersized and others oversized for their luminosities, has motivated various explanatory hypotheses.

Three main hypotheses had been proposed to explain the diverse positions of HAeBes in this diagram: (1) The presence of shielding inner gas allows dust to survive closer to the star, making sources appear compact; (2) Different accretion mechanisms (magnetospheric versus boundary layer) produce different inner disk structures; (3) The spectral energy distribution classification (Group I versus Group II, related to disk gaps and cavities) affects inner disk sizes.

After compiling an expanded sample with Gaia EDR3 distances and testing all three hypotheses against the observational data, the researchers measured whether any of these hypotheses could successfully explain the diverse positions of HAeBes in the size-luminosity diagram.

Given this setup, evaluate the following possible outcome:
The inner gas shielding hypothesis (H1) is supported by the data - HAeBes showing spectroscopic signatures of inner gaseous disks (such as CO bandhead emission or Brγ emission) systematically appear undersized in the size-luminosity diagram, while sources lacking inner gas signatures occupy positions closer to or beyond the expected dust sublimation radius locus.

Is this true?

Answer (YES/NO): NO